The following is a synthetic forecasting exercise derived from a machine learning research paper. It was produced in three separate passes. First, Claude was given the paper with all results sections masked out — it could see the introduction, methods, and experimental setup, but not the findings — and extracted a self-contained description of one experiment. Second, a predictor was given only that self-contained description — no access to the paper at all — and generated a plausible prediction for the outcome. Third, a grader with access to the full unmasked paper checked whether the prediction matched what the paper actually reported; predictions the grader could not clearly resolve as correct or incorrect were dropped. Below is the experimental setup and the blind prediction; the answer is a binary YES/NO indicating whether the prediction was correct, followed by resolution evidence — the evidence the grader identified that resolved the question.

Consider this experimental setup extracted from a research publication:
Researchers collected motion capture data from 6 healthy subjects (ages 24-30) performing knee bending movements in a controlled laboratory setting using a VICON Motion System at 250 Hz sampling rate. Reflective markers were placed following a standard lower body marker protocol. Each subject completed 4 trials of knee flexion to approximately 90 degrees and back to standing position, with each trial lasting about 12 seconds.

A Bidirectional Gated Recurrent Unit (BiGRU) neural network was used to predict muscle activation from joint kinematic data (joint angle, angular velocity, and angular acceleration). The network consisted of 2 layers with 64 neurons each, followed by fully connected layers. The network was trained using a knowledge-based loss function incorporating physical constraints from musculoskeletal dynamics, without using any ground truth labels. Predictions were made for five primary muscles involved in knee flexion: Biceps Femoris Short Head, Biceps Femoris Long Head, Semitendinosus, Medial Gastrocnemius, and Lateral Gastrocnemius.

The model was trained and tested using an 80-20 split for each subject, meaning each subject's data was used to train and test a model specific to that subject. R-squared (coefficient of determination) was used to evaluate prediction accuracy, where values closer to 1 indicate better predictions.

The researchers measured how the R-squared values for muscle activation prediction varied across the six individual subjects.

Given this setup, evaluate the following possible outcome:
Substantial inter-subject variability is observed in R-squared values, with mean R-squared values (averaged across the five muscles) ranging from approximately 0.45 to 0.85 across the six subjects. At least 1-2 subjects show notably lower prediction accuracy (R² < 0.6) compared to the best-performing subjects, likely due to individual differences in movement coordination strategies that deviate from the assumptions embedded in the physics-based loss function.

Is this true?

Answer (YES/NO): NO